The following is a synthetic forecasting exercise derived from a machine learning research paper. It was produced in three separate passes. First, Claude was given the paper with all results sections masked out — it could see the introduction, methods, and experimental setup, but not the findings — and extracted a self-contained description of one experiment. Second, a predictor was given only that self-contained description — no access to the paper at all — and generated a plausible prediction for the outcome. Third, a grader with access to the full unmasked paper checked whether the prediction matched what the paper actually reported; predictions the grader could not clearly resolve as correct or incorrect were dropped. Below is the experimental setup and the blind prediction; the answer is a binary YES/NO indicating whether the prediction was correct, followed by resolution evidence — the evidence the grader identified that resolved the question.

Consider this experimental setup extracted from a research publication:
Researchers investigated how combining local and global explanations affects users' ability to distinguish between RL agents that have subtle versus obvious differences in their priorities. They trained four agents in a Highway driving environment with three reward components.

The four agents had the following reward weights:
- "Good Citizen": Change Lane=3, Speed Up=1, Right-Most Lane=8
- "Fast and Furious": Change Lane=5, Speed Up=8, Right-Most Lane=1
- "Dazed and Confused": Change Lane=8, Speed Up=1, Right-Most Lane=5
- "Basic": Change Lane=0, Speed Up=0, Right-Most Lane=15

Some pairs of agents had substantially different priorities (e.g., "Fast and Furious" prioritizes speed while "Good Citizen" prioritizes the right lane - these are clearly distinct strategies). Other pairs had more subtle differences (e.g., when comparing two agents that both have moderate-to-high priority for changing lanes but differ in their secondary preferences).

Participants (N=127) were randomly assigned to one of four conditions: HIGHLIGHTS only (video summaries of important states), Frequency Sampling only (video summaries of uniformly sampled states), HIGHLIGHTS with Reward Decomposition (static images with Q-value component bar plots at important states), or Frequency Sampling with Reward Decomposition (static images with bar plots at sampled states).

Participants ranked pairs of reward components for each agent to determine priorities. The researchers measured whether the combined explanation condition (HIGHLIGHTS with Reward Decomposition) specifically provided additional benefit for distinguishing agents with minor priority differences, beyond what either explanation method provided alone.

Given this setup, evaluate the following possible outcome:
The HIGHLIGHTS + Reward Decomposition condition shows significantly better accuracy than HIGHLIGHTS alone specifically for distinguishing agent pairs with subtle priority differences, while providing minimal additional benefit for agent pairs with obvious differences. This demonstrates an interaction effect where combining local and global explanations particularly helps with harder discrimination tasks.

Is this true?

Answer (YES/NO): NO